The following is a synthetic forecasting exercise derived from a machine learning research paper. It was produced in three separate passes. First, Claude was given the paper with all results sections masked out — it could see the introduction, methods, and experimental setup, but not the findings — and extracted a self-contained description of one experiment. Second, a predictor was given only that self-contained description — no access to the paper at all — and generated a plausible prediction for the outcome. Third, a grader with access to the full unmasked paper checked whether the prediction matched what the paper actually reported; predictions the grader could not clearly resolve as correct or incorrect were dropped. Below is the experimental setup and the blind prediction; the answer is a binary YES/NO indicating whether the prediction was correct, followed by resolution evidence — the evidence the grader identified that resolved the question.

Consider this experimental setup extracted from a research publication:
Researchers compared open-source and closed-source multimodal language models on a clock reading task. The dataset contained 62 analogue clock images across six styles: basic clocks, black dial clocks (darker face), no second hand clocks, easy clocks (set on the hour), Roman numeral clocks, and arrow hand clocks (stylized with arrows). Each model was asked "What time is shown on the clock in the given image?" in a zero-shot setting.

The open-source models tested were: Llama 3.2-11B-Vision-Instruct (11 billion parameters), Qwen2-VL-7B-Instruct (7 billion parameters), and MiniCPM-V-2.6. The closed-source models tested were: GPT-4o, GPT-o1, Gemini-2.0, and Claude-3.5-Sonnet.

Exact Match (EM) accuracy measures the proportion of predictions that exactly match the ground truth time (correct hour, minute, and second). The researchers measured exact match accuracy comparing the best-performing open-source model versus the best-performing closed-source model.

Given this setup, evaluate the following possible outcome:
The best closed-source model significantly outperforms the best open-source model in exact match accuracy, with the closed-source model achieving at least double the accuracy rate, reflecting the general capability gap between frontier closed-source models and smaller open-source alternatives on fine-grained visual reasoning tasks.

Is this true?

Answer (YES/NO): YES